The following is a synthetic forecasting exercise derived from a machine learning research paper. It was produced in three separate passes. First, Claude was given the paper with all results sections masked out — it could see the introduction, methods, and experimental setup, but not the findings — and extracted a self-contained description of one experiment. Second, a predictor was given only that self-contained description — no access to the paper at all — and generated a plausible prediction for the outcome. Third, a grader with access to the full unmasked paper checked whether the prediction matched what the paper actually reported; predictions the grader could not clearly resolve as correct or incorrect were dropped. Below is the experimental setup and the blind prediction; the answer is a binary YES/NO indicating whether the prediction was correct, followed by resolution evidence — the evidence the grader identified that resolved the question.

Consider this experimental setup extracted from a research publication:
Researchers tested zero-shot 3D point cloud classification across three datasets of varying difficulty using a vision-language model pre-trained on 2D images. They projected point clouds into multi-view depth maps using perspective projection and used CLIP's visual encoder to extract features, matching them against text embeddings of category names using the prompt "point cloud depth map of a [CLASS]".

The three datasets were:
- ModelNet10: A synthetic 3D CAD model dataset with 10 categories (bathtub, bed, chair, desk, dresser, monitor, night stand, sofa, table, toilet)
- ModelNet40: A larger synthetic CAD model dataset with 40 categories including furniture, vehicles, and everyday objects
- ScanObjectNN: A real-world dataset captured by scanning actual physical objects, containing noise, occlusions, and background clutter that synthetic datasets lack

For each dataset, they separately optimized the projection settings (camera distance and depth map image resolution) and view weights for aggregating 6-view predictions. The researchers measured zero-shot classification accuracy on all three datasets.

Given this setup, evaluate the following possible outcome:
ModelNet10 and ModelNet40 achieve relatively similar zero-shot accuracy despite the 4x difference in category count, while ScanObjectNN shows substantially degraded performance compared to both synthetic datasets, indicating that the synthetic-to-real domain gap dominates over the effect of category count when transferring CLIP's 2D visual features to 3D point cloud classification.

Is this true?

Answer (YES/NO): NO